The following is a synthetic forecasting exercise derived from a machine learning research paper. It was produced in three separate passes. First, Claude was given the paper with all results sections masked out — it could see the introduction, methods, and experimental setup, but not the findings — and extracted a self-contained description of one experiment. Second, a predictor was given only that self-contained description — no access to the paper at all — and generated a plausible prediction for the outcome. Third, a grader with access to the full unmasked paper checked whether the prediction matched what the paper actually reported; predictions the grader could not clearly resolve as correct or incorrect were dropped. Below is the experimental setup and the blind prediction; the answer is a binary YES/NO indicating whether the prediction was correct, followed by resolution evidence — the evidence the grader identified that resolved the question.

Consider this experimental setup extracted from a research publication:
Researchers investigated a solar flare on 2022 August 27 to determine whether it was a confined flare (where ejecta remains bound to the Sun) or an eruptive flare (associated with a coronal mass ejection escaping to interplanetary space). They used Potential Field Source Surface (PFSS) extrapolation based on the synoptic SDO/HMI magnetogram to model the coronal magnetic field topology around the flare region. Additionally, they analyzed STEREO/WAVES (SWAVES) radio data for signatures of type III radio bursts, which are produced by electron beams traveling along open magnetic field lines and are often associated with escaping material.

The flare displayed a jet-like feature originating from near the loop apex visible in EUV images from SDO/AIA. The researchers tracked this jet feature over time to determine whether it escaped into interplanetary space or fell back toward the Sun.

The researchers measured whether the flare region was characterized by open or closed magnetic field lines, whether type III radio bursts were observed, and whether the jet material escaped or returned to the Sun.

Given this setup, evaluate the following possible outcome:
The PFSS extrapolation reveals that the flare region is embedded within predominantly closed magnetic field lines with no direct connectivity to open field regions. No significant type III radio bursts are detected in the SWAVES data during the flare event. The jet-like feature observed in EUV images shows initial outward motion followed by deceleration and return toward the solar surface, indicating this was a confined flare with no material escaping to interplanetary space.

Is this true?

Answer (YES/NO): YES